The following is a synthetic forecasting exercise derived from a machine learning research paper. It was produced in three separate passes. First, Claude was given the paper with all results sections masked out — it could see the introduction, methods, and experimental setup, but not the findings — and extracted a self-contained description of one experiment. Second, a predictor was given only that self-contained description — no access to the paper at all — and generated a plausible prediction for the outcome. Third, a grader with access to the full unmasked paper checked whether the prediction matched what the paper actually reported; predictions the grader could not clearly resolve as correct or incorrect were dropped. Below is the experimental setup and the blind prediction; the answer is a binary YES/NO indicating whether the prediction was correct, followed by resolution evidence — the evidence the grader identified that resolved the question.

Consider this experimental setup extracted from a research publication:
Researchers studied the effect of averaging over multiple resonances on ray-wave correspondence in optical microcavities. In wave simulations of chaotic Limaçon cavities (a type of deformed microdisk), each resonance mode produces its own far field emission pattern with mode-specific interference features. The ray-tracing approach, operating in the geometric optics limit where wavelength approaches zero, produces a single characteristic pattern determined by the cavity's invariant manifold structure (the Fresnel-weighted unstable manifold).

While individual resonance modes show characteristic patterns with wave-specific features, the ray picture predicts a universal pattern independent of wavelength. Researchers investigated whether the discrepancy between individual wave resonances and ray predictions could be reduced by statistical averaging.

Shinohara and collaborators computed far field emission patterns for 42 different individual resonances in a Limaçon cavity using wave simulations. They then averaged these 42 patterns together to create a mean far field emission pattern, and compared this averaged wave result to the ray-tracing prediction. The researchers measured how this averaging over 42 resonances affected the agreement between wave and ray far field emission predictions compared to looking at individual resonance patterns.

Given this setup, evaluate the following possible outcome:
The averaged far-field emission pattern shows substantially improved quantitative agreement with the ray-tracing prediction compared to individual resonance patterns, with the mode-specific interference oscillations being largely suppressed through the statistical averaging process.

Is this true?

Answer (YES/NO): YES